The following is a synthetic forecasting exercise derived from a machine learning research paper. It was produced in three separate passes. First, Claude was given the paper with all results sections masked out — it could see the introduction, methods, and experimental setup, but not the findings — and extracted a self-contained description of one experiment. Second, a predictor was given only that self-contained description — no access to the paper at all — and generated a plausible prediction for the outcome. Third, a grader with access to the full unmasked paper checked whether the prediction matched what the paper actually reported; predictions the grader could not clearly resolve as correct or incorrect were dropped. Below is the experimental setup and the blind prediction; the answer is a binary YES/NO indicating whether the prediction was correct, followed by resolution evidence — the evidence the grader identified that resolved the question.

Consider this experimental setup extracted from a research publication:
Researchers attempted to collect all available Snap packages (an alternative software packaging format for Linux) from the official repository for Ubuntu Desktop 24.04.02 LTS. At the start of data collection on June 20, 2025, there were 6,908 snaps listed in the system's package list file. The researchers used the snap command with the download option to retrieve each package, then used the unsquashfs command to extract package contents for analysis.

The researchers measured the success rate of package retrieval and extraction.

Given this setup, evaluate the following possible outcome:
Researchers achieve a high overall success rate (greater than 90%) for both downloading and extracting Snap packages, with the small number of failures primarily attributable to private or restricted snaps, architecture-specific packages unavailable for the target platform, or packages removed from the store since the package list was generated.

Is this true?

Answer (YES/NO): YES